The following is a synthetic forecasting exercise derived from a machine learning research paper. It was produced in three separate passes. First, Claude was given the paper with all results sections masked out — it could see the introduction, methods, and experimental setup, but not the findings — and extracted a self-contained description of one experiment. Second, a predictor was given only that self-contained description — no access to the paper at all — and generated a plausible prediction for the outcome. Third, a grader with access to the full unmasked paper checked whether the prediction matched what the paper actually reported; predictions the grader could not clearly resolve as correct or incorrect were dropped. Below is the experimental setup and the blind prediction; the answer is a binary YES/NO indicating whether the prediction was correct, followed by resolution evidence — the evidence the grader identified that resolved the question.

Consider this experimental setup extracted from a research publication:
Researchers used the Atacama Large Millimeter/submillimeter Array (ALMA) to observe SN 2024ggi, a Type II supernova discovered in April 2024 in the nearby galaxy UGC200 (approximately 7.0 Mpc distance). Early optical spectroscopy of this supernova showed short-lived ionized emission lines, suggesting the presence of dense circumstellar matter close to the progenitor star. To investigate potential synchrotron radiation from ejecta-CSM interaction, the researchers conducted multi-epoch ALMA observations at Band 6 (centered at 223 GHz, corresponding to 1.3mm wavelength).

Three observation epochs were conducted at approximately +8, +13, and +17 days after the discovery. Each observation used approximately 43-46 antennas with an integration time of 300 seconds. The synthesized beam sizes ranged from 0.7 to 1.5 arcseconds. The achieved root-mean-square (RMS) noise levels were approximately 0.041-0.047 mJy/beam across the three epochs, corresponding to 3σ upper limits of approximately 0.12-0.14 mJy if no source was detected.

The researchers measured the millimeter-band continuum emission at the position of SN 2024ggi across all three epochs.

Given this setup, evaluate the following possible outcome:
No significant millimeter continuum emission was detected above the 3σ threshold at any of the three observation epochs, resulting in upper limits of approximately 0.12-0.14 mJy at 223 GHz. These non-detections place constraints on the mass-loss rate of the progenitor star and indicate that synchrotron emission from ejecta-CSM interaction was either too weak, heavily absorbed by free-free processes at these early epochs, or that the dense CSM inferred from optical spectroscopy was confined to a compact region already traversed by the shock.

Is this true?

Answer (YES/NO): YES